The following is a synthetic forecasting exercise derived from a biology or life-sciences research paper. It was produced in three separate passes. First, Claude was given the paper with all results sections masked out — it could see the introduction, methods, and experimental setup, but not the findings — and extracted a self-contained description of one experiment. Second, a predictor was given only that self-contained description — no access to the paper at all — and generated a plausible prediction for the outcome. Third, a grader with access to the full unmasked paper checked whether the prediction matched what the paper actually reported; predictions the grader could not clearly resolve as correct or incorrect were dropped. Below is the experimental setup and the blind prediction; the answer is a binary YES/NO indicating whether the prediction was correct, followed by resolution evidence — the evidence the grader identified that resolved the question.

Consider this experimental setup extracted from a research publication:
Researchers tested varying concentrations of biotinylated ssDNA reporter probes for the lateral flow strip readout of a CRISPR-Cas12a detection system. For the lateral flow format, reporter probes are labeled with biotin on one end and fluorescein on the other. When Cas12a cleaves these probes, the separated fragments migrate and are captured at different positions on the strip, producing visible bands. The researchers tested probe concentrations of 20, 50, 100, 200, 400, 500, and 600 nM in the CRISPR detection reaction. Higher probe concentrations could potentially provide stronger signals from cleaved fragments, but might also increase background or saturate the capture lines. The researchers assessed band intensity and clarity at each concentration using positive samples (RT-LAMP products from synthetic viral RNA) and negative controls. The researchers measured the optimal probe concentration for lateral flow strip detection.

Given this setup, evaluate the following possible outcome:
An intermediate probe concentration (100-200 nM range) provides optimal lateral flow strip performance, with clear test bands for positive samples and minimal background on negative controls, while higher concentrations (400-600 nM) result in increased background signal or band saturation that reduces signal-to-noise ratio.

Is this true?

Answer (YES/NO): NO